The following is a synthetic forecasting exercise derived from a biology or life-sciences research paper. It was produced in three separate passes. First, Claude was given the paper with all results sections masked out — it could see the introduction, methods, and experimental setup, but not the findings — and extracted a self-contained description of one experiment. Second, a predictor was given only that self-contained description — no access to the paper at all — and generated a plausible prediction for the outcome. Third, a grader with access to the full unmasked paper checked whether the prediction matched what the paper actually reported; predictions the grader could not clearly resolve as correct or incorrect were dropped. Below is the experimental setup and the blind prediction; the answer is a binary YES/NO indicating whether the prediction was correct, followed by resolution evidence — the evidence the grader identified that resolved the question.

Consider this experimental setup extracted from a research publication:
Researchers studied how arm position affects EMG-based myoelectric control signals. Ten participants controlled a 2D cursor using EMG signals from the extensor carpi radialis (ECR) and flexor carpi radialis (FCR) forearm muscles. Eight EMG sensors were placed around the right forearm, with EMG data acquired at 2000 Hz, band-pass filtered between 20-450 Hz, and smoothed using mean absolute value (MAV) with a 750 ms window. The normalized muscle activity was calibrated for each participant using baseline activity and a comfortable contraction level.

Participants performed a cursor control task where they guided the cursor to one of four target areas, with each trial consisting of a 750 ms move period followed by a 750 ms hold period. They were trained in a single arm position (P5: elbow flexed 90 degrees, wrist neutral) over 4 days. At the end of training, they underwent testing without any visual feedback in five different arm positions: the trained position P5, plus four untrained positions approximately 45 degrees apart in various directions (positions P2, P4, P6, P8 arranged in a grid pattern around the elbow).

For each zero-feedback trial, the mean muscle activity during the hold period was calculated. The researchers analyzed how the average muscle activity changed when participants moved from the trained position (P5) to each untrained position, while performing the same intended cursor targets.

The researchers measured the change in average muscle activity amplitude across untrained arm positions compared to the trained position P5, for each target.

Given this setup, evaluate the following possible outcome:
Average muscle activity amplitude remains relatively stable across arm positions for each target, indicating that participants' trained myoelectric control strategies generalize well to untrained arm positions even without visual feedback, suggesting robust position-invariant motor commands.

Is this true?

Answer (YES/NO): NO